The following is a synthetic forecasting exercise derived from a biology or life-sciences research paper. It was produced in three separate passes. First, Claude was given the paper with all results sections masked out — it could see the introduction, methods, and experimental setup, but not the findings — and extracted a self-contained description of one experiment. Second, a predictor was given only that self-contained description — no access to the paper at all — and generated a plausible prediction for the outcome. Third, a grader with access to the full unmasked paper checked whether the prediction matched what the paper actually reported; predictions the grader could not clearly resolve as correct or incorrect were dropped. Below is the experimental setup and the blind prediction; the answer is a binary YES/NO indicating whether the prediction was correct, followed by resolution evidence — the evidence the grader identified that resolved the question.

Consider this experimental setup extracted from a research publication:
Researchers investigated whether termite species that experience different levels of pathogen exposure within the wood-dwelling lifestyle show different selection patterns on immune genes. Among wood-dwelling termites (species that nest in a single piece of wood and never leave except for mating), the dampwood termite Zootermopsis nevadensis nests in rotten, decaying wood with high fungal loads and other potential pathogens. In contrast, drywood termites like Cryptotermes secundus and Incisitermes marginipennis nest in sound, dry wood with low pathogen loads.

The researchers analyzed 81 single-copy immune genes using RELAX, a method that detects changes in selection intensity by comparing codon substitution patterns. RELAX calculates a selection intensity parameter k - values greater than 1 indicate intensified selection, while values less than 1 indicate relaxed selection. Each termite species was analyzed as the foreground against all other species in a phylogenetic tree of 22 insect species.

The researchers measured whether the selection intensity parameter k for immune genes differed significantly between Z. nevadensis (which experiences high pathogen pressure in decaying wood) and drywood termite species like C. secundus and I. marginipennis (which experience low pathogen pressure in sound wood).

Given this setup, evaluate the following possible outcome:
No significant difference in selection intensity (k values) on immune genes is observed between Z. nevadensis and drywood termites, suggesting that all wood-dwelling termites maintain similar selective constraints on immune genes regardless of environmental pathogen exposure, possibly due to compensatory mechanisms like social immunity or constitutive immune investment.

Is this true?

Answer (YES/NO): YES